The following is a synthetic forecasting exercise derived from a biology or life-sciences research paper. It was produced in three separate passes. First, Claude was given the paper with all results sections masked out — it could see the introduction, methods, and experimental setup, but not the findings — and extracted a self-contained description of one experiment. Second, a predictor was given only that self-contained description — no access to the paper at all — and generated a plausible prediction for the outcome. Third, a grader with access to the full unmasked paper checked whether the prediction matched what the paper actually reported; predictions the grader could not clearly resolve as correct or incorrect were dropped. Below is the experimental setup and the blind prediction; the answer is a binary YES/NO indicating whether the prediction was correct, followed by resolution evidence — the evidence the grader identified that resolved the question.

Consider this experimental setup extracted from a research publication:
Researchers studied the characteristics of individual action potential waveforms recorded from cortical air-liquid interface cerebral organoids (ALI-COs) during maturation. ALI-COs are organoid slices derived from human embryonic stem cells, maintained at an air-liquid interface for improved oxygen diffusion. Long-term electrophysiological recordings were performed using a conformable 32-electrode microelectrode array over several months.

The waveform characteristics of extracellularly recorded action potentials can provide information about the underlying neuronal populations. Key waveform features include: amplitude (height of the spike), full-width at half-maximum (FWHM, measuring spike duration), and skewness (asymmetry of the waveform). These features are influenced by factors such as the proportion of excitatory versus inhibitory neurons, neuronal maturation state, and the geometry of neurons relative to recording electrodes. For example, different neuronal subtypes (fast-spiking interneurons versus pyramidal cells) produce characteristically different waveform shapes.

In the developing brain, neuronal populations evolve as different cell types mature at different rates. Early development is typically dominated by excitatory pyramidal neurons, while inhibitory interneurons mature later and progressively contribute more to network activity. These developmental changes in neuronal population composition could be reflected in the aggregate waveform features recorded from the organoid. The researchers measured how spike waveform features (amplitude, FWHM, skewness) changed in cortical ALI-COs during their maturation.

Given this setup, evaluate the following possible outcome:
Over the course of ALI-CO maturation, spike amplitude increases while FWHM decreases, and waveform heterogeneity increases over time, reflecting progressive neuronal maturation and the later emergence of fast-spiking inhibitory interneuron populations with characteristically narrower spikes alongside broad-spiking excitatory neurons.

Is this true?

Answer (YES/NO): NO